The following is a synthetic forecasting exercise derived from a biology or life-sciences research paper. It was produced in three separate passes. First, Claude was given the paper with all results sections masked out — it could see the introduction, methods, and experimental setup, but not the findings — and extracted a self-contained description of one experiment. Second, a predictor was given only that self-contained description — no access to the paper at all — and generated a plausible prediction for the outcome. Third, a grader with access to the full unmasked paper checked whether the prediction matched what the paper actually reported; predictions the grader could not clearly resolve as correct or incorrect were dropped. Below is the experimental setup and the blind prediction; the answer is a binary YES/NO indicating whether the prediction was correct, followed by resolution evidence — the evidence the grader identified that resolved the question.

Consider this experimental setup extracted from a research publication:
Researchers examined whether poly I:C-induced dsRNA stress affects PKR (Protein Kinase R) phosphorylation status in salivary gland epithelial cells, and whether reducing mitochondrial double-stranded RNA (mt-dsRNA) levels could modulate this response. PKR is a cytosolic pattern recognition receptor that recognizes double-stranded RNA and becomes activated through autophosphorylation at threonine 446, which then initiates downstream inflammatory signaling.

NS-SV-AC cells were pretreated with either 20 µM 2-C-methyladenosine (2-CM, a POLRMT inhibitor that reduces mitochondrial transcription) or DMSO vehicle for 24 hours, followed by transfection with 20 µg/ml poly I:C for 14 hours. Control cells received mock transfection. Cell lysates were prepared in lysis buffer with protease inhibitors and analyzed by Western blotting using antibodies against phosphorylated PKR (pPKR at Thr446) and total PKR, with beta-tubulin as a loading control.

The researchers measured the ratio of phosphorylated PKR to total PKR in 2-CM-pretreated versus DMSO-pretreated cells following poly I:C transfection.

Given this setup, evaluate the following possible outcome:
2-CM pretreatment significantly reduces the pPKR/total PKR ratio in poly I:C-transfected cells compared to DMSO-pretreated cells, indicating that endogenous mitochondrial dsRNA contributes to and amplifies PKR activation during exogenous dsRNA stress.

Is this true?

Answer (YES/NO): YES